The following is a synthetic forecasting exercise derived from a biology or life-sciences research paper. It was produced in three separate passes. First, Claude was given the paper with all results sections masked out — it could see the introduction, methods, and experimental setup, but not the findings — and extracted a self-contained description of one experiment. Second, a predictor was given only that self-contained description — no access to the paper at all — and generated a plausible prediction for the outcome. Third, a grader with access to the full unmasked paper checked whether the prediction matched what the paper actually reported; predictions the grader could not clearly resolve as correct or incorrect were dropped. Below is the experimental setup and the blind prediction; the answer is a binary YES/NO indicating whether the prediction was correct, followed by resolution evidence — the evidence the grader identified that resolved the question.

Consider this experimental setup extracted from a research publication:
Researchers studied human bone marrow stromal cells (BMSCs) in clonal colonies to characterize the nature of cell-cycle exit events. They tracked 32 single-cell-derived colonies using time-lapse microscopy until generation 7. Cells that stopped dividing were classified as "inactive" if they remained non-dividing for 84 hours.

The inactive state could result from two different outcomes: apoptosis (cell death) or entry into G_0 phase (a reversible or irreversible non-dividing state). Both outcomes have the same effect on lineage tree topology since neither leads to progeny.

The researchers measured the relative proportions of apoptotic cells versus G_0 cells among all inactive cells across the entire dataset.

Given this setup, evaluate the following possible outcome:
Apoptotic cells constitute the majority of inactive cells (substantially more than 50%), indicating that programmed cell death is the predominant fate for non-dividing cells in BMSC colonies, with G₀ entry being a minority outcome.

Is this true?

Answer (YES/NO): NO